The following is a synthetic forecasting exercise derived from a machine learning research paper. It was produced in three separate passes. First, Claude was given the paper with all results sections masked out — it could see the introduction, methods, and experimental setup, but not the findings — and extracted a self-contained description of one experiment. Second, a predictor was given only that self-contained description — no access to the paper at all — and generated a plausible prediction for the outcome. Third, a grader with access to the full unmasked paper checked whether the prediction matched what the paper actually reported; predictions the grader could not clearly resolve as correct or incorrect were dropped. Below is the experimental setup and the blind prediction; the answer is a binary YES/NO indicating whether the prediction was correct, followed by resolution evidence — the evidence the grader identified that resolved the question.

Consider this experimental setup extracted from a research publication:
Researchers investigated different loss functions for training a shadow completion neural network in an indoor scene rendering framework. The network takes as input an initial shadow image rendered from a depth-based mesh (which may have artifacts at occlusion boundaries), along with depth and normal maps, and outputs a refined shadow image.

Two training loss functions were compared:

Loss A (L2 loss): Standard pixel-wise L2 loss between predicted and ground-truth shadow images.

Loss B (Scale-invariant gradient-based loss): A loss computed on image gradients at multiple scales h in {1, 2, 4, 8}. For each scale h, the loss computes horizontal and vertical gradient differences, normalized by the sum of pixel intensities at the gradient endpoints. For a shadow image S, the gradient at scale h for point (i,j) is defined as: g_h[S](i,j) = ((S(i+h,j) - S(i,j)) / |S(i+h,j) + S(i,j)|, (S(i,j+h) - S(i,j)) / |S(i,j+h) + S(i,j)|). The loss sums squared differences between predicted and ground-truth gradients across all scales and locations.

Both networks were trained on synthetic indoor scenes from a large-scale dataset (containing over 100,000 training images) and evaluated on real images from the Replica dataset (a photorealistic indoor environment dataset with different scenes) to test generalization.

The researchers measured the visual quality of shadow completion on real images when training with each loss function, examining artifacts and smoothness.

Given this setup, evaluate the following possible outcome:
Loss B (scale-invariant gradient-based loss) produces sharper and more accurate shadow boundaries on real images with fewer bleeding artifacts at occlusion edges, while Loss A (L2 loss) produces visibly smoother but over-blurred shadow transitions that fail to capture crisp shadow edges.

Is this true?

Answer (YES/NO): NO